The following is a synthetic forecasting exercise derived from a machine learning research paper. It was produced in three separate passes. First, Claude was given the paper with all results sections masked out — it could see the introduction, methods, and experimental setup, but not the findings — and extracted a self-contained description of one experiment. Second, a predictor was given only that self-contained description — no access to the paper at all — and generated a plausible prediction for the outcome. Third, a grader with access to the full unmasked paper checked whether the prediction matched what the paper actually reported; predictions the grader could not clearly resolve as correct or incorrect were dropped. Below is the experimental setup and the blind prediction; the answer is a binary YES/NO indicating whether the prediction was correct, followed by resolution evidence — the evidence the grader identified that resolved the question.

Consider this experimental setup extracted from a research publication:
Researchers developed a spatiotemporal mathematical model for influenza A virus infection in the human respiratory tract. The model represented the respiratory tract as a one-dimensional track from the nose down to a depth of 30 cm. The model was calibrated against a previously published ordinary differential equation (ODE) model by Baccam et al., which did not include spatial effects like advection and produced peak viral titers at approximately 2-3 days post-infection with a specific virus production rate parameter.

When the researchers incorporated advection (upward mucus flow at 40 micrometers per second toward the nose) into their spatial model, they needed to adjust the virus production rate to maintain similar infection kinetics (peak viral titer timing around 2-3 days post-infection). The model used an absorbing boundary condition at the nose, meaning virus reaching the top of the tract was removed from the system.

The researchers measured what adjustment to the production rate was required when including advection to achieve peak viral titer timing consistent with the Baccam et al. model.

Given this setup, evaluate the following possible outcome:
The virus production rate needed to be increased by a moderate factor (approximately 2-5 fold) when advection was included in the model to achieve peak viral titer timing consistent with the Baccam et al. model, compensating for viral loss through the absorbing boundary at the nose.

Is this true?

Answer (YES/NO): NO